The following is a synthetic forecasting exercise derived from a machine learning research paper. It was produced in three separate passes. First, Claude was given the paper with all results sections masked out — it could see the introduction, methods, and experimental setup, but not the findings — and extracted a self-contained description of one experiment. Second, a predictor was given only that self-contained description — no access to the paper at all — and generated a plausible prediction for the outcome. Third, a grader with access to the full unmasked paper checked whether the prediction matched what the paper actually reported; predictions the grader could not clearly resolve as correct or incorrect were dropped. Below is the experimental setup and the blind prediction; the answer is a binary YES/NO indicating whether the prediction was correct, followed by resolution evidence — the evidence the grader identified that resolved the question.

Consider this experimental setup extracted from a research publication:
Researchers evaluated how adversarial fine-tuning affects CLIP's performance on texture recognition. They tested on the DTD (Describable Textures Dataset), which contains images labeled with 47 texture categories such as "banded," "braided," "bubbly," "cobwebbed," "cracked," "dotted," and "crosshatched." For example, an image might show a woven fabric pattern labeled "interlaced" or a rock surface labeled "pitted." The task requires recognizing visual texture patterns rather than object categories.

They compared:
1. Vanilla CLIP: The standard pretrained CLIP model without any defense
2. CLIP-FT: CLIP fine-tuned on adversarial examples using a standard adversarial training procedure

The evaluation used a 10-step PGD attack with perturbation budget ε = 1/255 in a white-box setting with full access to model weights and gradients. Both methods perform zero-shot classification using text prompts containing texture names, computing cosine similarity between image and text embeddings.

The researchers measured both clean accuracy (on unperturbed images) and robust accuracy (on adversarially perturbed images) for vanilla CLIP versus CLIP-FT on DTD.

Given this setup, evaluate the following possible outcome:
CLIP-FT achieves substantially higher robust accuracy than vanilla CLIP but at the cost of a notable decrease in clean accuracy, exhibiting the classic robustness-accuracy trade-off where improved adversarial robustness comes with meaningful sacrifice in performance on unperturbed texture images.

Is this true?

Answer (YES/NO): NO